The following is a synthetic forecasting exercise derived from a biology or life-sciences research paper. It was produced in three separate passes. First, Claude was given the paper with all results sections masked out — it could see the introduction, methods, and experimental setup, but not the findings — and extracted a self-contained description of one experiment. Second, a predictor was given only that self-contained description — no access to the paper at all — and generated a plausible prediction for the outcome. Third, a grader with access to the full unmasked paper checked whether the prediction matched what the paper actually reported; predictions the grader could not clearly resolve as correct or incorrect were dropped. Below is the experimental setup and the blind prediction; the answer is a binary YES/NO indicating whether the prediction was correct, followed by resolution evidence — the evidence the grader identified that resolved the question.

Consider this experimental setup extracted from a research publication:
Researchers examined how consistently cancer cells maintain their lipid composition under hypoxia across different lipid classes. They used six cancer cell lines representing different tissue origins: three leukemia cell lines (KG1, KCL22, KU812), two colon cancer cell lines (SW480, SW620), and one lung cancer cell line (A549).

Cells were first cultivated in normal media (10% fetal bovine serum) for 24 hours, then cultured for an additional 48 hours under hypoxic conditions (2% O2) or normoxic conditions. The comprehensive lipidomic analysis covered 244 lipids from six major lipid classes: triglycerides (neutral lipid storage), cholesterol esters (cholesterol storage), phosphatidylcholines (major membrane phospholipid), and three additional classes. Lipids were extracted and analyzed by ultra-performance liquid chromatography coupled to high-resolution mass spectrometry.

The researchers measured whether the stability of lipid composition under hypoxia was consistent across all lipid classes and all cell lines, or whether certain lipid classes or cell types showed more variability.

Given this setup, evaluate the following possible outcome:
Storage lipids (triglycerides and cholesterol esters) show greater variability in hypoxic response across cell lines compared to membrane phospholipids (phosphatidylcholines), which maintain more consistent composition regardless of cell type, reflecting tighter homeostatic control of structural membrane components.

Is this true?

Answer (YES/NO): NO